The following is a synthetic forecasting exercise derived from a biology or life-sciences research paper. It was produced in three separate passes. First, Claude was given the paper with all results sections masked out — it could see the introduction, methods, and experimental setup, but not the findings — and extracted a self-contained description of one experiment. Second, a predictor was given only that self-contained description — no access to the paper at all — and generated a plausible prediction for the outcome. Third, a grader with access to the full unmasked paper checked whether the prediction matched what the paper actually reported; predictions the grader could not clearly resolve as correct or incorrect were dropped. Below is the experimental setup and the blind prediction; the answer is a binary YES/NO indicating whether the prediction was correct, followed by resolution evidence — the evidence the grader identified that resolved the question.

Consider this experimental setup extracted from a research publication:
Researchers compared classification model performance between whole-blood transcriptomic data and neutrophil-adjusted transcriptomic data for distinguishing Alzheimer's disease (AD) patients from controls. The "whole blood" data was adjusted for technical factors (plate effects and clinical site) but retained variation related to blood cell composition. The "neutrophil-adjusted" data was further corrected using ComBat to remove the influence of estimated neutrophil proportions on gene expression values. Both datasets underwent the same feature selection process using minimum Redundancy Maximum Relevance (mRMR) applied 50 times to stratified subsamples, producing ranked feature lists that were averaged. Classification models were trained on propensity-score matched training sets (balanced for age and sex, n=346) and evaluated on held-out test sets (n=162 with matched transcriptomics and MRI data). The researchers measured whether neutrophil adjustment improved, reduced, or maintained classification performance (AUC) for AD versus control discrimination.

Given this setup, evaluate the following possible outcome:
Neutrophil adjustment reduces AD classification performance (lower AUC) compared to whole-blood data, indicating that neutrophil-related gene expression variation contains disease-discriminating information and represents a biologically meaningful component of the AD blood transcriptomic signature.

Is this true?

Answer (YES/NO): NO